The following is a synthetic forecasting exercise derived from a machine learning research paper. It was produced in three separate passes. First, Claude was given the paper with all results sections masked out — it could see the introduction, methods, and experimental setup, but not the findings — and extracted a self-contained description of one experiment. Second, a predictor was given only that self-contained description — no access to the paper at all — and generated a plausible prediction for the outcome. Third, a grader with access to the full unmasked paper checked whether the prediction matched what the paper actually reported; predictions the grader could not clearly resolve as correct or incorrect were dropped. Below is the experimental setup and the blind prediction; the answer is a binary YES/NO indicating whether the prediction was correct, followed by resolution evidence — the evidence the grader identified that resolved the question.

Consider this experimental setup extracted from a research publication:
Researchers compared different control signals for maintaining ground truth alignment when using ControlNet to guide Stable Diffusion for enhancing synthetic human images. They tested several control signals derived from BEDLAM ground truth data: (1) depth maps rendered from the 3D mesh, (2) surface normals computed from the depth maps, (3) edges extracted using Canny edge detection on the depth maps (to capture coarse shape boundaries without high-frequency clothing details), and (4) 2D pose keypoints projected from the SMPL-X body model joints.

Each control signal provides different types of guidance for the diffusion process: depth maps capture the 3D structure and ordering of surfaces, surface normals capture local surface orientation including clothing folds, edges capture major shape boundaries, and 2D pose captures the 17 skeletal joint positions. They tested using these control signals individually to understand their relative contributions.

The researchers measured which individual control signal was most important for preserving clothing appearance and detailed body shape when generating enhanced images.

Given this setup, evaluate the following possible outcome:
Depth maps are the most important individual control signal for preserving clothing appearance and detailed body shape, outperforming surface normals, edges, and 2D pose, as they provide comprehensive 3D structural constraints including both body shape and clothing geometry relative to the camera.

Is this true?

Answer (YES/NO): YES